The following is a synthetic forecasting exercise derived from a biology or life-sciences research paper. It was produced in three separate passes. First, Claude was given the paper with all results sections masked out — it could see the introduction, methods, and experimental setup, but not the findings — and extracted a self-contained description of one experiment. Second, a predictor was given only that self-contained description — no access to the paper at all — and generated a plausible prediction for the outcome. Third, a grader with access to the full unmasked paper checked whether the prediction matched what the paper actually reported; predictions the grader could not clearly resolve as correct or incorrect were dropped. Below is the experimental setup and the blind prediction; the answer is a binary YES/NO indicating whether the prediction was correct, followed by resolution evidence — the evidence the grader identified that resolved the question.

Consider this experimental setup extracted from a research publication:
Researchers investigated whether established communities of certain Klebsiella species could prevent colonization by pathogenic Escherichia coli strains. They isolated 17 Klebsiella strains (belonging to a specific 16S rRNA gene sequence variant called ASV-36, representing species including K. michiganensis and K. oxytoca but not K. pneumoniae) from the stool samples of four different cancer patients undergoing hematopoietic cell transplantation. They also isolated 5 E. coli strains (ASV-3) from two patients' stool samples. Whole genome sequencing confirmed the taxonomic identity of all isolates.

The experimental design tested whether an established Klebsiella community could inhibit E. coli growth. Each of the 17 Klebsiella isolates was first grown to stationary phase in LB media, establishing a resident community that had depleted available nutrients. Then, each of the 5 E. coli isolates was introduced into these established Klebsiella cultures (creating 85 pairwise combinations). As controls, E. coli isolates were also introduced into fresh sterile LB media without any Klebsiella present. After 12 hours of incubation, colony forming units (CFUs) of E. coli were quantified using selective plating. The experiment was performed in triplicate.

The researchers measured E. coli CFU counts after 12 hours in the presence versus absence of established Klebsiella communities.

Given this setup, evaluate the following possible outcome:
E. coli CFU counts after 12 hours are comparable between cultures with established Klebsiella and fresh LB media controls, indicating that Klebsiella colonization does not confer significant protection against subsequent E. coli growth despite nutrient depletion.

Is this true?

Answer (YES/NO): NO